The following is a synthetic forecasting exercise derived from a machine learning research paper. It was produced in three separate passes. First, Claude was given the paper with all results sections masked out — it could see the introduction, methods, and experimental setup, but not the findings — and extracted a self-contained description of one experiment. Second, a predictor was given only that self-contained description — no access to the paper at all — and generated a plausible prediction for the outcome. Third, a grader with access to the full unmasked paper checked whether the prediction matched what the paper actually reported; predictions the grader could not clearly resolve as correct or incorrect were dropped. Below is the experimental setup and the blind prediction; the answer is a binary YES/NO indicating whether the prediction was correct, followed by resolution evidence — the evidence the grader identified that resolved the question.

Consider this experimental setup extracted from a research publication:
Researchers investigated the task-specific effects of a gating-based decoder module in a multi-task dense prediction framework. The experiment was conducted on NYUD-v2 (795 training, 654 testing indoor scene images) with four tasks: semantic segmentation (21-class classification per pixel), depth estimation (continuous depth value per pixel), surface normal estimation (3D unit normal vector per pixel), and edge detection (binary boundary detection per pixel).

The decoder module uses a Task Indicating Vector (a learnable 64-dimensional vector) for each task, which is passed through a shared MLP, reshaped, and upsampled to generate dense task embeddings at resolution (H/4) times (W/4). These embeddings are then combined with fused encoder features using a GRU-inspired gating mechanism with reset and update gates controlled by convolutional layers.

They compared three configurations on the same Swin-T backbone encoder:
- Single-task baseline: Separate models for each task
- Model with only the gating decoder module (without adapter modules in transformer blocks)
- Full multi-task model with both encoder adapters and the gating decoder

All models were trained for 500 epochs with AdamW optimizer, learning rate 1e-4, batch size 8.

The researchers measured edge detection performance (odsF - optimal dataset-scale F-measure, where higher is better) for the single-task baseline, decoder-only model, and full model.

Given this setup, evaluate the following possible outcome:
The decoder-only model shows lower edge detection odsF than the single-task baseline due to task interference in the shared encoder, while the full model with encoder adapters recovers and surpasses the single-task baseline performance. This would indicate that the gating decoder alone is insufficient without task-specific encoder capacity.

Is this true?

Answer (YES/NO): NO